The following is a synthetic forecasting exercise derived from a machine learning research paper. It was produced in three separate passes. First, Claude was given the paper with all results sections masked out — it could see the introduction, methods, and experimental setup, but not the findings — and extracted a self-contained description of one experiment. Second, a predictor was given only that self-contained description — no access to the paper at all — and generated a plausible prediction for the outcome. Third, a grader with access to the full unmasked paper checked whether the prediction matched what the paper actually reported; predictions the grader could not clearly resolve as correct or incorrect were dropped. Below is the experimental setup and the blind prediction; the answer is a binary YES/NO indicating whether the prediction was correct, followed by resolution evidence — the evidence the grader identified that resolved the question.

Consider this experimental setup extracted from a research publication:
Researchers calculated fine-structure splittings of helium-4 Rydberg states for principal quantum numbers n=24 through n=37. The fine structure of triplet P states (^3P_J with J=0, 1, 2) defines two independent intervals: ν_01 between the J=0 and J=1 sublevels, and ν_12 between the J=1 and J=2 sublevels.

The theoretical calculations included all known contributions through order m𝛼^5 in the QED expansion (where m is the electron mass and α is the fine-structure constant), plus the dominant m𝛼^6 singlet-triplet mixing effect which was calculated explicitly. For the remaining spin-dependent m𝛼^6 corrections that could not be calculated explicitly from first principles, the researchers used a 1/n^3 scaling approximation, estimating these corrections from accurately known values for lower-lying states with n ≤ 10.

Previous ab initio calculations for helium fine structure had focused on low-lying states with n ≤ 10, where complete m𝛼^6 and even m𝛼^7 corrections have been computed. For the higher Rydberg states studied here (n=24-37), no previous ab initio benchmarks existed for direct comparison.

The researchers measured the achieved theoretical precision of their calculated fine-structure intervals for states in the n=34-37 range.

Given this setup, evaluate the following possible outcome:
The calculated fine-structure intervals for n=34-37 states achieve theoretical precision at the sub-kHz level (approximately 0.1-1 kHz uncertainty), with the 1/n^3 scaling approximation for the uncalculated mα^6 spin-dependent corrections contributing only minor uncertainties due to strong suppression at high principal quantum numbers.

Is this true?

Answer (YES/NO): NO